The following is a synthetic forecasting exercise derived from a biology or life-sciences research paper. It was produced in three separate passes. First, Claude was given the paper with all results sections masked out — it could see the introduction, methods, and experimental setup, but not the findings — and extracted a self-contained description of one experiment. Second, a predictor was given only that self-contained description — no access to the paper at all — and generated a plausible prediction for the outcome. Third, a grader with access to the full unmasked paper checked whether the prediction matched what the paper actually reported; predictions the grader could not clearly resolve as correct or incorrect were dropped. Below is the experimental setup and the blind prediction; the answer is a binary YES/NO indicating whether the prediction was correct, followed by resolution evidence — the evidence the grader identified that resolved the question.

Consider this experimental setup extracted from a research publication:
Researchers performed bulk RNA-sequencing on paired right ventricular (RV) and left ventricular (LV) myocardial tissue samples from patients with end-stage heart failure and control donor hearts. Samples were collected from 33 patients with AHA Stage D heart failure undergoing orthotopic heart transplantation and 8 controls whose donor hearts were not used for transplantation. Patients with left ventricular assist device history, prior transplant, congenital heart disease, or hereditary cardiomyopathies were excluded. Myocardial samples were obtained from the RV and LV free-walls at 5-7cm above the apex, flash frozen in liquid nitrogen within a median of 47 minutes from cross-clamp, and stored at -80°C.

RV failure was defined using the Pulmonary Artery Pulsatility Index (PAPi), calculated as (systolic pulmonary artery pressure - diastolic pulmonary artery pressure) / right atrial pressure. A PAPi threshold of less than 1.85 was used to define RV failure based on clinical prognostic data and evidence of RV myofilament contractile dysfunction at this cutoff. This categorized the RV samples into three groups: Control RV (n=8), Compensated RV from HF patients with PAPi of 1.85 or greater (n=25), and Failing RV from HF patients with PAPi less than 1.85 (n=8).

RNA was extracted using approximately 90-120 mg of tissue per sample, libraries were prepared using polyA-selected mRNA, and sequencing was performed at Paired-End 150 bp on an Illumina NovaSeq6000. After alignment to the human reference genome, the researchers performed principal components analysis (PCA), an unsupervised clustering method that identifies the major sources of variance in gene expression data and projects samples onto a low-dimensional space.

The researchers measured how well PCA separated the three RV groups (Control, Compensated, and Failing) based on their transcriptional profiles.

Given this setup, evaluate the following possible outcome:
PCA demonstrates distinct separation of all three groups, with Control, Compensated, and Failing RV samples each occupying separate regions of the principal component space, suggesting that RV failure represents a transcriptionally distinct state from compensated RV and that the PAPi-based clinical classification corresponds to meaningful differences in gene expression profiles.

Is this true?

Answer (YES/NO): NO